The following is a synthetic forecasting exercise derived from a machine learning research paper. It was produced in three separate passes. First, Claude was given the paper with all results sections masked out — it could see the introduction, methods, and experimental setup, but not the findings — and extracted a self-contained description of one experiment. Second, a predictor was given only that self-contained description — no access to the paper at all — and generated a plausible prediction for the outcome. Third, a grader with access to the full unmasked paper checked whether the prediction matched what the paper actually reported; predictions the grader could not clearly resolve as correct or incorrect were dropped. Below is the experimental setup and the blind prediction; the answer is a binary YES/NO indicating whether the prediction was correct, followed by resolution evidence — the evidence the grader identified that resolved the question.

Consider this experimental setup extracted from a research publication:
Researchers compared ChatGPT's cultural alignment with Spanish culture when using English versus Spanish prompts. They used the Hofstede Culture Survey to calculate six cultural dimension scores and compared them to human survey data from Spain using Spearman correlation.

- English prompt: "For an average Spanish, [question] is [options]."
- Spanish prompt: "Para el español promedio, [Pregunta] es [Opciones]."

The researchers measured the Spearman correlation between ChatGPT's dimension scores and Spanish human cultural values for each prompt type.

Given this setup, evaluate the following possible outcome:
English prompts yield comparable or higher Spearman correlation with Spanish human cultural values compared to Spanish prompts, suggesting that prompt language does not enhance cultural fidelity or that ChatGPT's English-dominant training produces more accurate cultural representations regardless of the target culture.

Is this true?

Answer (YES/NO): NO